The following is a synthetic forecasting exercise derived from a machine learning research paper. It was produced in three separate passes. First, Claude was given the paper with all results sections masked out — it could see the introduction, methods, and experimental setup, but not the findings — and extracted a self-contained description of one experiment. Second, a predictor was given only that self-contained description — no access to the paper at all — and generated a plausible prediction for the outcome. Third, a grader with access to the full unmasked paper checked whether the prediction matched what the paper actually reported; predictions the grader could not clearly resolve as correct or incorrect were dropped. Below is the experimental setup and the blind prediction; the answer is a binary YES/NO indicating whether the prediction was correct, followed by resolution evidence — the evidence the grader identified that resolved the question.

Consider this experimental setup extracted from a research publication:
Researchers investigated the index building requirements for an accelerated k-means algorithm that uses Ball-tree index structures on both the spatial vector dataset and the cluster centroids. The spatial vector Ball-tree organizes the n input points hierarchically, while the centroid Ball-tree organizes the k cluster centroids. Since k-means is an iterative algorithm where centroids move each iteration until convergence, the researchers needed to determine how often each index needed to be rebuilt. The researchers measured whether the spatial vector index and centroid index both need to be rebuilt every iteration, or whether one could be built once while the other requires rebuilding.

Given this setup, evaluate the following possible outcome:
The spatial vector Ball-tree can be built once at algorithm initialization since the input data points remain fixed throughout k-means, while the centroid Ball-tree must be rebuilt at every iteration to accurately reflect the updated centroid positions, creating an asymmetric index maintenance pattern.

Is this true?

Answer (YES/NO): YES